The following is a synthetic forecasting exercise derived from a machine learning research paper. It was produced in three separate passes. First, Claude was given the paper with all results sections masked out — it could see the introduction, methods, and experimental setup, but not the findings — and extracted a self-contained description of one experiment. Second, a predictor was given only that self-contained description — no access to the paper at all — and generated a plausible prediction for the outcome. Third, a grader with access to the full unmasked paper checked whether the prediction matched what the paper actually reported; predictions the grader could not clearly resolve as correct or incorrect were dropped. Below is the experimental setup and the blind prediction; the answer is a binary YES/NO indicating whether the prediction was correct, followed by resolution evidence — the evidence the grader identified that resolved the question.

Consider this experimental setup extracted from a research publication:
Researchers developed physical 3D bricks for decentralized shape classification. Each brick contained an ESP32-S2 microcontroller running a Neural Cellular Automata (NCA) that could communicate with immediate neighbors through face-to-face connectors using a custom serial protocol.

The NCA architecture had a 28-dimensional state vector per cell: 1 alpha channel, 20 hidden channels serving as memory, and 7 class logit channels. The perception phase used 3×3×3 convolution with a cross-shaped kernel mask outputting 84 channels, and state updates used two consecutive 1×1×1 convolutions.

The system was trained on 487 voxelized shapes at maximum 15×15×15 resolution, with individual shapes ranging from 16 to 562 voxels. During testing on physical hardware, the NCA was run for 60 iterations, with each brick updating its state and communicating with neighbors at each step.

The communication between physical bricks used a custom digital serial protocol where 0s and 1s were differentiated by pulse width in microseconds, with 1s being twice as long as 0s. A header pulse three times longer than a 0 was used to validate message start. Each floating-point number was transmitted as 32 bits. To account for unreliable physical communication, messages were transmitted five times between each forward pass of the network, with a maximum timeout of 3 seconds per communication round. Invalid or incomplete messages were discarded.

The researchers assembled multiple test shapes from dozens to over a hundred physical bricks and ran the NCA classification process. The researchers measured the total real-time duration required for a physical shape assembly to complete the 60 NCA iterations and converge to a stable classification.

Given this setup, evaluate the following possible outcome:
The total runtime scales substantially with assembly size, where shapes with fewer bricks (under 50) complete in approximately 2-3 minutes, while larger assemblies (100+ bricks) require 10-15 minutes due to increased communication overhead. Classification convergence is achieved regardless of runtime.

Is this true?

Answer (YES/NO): NO